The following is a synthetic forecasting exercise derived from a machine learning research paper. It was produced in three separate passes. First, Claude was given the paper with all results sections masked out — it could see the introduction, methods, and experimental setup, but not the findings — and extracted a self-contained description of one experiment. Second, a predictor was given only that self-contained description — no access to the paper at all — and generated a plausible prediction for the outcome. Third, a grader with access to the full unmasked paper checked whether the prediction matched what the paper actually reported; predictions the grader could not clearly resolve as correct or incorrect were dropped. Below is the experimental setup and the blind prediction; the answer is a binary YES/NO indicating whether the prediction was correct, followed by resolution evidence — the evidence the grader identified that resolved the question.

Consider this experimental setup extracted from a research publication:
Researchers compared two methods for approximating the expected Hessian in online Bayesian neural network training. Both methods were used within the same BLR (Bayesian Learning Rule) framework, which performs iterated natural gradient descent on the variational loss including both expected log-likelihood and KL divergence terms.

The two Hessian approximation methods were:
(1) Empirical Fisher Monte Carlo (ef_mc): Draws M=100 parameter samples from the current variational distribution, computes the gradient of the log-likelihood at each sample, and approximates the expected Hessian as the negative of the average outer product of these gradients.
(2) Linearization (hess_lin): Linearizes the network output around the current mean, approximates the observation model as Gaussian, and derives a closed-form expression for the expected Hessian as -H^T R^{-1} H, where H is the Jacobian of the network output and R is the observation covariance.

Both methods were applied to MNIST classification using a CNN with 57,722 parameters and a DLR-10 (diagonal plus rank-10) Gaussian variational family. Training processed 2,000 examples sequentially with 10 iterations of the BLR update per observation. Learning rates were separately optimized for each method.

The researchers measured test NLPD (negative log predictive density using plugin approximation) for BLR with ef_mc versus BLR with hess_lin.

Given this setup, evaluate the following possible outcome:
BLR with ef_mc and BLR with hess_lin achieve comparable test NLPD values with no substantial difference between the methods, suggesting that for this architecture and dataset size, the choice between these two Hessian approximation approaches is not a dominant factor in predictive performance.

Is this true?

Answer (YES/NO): NO